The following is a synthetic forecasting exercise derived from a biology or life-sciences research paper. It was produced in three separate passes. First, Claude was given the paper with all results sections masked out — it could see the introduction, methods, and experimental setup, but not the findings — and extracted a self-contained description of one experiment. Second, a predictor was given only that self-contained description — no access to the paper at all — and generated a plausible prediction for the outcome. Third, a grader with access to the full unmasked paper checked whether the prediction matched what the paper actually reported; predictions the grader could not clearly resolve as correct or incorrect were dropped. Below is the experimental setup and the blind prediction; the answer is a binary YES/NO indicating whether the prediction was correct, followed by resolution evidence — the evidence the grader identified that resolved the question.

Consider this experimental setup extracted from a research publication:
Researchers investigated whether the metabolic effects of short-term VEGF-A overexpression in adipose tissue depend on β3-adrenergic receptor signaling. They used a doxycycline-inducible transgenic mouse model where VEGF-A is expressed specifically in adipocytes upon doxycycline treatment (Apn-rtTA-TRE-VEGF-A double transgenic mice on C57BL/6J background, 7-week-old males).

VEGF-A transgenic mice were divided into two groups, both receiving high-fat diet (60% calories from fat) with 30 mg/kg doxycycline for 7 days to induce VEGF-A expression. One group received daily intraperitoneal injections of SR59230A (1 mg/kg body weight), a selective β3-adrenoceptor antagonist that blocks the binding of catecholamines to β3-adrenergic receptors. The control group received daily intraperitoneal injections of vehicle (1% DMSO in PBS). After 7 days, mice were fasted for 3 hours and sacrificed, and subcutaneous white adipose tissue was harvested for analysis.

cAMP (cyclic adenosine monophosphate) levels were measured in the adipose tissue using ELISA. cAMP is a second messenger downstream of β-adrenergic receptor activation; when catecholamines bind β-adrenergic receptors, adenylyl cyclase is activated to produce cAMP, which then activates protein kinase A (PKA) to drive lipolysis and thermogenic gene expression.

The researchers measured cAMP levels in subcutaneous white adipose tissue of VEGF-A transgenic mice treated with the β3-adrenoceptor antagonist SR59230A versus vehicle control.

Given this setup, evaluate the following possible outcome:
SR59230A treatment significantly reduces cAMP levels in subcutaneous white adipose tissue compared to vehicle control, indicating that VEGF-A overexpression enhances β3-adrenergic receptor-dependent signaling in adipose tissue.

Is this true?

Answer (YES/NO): YES